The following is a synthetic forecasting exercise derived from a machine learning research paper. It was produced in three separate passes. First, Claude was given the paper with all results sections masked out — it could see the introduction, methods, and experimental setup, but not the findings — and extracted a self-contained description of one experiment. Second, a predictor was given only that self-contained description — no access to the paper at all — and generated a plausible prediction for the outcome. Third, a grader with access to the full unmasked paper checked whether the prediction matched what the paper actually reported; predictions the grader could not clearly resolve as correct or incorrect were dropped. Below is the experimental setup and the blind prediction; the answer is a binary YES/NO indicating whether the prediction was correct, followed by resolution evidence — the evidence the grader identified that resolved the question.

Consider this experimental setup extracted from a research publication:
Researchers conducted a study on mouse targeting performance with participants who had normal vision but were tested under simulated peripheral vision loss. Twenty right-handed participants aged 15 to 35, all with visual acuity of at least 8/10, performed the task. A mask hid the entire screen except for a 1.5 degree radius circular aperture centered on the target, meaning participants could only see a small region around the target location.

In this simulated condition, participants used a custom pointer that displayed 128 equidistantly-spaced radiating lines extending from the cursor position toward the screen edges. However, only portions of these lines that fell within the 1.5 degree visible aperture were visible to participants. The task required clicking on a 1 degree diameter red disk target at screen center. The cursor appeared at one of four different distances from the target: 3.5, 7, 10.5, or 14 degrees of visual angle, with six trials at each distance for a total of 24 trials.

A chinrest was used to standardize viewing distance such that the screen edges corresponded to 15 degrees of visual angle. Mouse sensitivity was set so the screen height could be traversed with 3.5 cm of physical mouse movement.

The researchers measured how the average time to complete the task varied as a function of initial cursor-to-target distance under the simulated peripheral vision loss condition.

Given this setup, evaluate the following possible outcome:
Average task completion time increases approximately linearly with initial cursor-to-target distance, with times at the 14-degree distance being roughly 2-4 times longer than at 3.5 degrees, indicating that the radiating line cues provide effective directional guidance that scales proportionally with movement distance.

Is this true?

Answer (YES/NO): NO